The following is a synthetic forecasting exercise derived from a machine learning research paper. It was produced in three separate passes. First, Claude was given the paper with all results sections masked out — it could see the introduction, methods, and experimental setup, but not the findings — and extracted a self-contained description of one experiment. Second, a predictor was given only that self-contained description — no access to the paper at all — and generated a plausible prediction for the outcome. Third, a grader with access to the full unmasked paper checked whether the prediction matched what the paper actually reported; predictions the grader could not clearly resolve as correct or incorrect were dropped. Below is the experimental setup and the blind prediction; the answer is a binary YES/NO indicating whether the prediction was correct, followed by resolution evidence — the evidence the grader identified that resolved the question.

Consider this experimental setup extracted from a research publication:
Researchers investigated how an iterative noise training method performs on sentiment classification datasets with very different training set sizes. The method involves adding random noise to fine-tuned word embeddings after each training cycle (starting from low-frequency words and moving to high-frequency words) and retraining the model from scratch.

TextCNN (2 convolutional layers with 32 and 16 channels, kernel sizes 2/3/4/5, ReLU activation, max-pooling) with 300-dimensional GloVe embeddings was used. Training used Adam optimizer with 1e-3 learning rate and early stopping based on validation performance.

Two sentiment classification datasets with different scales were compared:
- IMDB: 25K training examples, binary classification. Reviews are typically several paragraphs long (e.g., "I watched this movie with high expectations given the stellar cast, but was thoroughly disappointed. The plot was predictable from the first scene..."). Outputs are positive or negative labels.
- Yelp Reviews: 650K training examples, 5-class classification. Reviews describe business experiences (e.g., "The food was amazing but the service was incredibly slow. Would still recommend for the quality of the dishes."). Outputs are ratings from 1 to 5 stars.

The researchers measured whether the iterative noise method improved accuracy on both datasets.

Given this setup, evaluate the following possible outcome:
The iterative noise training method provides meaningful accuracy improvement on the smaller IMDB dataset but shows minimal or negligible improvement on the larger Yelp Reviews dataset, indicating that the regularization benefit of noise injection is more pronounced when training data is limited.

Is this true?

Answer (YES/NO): NO